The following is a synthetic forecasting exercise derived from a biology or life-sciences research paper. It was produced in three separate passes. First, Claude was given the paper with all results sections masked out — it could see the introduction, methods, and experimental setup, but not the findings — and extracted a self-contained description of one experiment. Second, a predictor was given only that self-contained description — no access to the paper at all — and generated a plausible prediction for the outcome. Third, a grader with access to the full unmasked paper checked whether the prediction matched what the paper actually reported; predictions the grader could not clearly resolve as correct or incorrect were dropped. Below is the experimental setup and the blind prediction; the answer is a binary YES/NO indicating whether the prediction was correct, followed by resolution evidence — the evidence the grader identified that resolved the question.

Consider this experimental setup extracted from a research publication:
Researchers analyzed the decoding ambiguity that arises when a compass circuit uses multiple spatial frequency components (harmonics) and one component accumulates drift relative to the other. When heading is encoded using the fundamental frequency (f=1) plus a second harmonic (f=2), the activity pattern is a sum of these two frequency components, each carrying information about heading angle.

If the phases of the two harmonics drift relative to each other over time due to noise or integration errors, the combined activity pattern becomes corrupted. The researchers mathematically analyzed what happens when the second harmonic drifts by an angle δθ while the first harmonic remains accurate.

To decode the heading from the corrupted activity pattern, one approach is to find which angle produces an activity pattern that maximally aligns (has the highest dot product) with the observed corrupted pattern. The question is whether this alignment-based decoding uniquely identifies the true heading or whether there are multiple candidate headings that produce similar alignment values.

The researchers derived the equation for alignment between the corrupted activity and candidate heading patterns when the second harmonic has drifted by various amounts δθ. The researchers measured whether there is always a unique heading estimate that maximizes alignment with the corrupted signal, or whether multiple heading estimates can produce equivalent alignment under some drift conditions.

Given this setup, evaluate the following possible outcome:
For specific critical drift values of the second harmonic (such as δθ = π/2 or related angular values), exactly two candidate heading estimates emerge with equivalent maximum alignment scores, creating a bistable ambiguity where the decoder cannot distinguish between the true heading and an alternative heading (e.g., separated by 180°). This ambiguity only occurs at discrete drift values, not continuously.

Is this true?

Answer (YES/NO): NO